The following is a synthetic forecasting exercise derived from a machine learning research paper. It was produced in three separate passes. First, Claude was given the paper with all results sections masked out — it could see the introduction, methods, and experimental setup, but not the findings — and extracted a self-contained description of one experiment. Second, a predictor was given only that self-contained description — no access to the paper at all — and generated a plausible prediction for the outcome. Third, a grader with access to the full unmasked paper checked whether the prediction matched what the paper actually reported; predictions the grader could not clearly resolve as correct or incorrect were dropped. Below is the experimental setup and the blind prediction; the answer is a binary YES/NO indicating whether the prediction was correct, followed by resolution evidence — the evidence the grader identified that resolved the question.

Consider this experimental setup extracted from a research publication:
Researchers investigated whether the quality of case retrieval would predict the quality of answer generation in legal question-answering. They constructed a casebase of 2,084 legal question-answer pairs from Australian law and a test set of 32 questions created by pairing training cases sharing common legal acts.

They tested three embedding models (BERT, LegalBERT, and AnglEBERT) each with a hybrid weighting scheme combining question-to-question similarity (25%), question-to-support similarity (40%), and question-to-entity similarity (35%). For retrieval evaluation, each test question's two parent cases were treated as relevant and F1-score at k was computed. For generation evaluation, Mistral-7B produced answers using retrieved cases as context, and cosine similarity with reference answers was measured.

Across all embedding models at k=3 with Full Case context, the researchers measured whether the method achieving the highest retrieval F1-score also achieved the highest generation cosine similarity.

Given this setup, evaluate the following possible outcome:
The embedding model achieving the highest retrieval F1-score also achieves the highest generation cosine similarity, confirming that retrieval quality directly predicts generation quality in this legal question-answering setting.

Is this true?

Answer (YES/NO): YES